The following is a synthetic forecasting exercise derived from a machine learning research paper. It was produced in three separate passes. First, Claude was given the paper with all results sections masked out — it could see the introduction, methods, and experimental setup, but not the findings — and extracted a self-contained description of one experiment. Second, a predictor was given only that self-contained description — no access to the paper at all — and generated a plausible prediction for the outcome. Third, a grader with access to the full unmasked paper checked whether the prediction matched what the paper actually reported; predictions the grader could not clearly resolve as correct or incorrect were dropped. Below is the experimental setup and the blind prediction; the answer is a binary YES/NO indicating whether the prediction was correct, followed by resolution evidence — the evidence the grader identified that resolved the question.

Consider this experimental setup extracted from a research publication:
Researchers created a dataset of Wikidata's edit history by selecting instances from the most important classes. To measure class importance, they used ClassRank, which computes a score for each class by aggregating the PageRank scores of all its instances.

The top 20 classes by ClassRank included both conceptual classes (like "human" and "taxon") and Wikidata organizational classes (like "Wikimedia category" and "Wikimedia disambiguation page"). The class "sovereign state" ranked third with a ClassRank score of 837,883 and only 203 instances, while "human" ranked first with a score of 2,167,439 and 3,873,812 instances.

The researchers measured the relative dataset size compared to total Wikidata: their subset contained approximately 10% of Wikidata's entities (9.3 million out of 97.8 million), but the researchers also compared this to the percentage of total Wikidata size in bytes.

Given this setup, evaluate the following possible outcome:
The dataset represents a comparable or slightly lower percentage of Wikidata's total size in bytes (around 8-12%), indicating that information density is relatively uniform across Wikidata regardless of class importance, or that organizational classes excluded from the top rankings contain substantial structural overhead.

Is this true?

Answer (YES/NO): NO